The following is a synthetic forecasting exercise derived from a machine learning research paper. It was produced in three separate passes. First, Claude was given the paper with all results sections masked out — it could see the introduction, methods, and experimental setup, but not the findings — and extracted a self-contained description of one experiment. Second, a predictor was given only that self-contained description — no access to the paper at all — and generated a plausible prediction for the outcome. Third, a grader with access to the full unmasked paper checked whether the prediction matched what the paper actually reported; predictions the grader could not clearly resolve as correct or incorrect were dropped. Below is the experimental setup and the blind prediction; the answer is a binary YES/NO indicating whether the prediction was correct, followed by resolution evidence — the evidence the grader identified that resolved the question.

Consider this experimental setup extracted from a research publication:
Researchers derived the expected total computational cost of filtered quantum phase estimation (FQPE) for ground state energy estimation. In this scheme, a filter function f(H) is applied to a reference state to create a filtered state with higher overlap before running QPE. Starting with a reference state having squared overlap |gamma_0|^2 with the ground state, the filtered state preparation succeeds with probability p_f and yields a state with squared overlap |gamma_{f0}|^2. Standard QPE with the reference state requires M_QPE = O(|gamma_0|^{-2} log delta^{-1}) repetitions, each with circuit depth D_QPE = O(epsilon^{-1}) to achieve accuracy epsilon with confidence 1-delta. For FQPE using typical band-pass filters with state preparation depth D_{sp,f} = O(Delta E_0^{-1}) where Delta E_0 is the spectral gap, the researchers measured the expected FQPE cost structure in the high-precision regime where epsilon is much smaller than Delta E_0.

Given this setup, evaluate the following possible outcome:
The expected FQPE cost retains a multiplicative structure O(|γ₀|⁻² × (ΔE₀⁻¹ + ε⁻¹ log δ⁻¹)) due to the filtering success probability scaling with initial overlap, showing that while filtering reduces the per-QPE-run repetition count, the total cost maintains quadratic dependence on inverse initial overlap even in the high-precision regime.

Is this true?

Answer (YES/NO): NO